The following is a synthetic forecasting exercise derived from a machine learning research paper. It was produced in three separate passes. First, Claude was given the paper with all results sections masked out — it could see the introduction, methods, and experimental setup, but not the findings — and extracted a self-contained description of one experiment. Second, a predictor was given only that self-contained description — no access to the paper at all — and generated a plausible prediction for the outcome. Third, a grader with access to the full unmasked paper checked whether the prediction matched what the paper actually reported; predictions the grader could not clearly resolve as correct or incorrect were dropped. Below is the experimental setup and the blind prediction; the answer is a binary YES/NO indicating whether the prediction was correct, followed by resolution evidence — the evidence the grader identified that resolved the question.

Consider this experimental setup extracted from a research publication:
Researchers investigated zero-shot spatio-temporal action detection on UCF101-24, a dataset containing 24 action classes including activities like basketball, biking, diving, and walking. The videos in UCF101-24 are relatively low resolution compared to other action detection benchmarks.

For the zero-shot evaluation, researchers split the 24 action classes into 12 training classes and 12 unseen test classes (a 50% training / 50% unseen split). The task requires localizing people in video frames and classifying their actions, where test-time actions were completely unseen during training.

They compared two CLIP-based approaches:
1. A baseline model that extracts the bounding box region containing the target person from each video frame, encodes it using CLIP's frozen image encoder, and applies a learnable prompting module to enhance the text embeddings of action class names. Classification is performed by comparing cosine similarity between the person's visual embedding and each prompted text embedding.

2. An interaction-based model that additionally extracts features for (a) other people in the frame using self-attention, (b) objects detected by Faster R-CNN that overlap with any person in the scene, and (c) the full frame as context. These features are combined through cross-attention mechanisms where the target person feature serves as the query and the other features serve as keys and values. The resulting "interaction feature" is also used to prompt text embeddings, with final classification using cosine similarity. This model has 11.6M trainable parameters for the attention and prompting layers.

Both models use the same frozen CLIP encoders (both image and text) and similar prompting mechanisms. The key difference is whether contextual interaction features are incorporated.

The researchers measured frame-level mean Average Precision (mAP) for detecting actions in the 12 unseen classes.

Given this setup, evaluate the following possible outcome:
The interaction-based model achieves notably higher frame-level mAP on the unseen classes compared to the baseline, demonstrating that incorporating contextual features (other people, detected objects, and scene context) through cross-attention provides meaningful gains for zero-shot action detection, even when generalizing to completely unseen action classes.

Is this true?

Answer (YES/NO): NO